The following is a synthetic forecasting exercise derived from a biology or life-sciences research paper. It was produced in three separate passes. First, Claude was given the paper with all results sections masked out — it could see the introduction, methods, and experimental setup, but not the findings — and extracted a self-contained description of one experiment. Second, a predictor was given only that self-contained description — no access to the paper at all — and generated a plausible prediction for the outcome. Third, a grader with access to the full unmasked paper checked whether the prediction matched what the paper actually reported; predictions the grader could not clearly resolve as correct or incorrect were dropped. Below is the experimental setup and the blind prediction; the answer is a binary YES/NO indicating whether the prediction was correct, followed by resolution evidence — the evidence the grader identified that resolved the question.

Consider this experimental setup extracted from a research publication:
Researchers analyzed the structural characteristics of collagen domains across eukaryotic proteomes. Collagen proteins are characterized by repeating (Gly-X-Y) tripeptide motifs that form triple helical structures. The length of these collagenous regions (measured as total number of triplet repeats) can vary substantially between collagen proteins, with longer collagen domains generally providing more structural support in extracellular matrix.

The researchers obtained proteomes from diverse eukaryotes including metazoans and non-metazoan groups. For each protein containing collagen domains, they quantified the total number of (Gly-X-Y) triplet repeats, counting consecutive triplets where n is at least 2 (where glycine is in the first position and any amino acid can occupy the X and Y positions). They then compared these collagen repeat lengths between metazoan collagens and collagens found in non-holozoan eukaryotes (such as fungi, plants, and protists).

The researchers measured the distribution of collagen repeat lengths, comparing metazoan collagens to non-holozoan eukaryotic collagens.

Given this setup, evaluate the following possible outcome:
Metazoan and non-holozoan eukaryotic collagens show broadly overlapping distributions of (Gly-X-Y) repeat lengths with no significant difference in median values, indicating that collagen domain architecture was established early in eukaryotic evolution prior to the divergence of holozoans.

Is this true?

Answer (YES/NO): NO